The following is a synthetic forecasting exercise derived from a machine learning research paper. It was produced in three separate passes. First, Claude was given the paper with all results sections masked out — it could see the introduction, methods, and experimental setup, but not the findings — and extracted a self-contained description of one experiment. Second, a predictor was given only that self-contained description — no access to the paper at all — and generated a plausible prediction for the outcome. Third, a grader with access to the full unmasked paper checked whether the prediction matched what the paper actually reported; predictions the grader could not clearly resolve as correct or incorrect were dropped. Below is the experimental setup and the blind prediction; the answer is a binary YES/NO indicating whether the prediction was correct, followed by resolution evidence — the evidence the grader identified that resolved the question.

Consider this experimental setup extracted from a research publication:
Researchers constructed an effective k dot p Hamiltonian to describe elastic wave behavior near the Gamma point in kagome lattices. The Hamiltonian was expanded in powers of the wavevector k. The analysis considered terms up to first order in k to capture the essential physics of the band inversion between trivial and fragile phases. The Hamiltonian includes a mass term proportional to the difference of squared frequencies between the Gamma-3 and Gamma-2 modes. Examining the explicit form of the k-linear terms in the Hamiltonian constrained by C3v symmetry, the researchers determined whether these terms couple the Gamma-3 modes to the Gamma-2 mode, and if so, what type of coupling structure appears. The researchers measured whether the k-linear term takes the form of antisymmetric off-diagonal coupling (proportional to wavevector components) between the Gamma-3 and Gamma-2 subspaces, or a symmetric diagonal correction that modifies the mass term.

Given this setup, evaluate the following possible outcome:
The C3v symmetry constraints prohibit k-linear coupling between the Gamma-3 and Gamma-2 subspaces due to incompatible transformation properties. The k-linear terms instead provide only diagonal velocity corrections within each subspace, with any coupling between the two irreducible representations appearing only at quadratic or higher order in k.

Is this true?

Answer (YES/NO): NO